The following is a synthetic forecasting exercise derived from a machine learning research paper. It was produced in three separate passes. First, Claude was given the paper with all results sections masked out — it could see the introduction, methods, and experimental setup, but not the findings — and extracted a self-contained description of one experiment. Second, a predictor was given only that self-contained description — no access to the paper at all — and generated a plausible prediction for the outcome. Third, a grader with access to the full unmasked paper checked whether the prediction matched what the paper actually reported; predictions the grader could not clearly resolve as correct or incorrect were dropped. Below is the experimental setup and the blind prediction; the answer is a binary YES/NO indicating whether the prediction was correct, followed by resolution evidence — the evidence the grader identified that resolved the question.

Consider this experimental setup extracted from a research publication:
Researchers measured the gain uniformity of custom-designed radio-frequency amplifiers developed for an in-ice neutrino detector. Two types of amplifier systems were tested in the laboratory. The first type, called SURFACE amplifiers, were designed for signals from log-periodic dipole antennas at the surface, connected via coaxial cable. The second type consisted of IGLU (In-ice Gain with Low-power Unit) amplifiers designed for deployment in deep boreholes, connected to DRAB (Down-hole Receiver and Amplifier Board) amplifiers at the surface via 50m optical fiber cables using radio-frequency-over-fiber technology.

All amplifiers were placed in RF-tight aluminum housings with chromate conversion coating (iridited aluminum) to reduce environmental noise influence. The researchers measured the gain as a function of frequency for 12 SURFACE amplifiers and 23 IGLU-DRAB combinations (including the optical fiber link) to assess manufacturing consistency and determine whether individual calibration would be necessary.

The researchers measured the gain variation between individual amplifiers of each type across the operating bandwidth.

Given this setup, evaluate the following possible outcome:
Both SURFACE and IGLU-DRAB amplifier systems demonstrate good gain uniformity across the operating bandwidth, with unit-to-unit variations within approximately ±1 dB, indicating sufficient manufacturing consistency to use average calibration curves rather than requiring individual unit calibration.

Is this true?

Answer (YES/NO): NO